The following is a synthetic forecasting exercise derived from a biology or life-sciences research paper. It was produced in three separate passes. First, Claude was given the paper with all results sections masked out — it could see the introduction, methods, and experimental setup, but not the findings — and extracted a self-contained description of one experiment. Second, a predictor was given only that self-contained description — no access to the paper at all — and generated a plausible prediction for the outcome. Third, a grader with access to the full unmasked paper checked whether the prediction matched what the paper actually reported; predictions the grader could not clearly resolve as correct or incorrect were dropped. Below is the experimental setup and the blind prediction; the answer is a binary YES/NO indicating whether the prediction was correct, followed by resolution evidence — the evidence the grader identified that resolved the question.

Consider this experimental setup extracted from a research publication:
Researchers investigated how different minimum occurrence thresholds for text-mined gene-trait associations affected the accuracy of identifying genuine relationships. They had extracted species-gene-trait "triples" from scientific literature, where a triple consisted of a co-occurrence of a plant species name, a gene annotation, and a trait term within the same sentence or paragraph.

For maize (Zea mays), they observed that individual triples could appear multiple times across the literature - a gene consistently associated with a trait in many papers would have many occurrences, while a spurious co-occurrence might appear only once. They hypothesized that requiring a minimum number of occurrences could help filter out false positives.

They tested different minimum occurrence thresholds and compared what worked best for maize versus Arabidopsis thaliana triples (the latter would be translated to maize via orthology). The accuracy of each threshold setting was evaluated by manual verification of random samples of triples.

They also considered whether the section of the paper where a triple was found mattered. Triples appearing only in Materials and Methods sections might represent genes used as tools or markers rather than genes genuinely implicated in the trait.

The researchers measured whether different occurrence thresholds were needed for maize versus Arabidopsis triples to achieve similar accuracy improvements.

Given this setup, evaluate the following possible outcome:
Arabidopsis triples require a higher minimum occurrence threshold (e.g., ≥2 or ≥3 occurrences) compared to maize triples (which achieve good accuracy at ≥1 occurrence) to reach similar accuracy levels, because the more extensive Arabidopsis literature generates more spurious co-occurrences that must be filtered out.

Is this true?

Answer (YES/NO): NO